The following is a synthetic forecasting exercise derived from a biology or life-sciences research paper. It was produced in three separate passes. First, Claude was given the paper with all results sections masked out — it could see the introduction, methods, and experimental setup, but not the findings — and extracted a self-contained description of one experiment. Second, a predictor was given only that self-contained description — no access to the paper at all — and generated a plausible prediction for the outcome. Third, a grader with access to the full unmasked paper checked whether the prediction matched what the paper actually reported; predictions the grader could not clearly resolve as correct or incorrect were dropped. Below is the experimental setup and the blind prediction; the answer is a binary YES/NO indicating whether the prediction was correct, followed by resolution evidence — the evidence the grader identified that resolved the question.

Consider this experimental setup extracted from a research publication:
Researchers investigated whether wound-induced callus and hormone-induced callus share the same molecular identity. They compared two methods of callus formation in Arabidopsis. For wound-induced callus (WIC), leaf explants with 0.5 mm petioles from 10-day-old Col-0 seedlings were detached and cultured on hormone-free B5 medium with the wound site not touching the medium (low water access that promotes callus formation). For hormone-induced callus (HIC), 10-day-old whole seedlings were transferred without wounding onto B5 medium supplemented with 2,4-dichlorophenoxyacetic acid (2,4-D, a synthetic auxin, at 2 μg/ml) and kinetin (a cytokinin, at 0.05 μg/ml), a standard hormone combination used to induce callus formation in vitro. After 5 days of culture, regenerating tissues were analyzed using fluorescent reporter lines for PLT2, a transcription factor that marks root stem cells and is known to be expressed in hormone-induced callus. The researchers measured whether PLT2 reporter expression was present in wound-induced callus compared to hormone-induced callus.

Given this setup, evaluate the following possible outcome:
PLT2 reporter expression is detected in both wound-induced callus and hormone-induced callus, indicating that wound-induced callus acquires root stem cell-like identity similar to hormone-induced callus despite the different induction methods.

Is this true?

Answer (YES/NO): NO